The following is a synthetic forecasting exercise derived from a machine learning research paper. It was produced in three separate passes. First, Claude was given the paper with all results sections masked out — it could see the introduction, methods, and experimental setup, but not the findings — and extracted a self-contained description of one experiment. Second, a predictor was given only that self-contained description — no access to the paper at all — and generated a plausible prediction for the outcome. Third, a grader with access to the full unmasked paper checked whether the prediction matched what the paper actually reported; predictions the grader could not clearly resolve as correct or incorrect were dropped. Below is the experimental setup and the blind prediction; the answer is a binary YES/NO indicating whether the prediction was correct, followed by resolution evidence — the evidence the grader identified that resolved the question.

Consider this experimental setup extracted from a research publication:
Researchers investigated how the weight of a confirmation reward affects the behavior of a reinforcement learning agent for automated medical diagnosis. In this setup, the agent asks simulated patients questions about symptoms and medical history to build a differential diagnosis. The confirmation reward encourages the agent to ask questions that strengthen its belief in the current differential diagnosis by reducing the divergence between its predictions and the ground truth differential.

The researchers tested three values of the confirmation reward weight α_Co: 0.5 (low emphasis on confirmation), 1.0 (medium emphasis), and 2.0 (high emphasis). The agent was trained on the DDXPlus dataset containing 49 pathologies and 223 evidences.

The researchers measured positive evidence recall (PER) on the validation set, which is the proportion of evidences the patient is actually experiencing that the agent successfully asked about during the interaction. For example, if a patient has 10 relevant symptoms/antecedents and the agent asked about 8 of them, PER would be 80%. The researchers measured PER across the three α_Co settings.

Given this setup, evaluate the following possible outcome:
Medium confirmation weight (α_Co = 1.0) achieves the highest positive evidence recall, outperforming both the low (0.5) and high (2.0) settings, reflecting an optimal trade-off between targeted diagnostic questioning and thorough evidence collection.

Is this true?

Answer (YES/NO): YES